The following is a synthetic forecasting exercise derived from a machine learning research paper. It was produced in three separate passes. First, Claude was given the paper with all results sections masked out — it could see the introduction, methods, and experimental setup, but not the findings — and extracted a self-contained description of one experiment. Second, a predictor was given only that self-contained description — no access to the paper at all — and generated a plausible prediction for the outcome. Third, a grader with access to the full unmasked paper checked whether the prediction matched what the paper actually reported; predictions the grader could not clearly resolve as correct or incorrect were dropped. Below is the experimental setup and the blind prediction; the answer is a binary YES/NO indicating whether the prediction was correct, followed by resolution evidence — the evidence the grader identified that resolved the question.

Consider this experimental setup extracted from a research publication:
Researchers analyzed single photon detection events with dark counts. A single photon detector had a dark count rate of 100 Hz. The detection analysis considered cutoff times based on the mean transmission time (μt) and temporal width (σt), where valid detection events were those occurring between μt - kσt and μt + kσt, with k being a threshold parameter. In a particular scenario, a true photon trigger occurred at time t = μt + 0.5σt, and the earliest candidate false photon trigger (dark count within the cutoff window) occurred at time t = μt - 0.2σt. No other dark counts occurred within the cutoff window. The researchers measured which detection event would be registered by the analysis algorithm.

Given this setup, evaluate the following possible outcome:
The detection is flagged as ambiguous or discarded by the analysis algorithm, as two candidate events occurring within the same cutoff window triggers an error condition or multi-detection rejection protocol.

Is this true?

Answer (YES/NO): NO